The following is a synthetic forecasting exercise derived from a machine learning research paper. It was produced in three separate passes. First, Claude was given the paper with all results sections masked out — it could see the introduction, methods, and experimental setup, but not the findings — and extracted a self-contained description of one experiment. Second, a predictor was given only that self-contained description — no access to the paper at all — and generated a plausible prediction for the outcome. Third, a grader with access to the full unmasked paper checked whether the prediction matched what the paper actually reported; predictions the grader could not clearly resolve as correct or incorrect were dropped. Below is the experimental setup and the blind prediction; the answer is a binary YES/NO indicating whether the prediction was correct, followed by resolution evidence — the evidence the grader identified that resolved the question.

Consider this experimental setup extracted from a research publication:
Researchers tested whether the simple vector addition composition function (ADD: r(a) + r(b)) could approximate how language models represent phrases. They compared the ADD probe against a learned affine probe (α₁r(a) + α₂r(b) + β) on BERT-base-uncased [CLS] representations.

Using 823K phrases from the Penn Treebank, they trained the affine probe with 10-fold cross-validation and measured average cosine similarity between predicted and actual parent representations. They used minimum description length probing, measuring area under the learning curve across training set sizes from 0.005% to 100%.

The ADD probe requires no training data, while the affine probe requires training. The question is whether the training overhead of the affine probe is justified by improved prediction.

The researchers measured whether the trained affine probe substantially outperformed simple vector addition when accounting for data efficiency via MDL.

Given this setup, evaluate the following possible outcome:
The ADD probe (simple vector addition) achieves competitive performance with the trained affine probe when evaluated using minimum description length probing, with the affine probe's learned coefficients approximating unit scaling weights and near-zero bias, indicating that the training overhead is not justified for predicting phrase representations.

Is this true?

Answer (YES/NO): NO